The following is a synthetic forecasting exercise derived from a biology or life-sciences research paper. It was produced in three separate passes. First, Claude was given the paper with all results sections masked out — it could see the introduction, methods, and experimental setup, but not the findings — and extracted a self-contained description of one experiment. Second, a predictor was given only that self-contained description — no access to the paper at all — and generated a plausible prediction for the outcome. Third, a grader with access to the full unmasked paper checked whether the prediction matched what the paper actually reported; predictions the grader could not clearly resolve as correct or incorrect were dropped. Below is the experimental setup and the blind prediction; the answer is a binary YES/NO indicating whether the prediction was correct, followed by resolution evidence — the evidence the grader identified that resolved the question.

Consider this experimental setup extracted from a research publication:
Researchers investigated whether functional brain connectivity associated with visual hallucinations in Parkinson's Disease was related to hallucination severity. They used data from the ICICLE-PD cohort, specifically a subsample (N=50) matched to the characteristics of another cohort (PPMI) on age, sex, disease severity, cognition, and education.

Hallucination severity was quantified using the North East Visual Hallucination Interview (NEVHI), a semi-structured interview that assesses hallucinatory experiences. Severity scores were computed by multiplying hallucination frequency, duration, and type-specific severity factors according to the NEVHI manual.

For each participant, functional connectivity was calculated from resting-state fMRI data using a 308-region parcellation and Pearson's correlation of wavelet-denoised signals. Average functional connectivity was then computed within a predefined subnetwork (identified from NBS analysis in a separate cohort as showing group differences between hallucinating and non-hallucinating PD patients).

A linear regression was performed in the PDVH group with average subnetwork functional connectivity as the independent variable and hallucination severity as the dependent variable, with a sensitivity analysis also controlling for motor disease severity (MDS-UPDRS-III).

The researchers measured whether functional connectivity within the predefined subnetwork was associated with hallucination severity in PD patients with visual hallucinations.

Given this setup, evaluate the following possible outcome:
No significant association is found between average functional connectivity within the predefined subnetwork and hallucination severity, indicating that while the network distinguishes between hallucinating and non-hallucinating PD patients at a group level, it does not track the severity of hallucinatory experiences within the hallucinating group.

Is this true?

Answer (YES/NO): NO